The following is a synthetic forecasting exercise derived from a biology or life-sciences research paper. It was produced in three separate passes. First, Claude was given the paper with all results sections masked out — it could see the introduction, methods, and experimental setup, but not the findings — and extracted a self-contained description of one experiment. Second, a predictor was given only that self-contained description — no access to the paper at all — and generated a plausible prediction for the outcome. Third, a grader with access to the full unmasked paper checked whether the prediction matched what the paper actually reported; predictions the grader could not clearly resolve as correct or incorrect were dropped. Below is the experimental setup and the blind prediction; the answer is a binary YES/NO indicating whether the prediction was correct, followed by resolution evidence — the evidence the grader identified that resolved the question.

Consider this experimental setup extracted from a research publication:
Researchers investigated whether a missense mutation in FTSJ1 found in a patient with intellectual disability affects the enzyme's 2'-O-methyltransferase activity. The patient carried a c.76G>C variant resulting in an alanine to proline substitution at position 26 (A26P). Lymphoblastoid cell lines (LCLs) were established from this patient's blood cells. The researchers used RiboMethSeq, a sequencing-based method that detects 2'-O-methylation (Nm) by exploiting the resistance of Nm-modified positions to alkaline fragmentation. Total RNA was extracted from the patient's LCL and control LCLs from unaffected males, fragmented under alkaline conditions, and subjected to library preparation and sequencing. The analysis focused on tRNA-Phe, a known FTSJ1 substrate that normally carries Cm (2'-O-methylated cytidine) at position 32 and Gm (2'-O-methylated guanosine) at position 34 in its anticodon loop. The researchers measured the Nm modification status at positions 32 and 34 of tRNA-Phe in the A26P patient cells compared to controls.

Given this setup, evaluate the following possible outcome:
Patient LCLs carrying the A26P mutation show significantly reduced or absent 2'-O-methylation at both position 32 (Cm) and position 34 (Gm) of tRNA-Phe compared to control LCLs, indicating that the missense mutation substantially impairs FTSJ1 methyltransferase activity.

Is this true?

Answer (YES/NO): NO